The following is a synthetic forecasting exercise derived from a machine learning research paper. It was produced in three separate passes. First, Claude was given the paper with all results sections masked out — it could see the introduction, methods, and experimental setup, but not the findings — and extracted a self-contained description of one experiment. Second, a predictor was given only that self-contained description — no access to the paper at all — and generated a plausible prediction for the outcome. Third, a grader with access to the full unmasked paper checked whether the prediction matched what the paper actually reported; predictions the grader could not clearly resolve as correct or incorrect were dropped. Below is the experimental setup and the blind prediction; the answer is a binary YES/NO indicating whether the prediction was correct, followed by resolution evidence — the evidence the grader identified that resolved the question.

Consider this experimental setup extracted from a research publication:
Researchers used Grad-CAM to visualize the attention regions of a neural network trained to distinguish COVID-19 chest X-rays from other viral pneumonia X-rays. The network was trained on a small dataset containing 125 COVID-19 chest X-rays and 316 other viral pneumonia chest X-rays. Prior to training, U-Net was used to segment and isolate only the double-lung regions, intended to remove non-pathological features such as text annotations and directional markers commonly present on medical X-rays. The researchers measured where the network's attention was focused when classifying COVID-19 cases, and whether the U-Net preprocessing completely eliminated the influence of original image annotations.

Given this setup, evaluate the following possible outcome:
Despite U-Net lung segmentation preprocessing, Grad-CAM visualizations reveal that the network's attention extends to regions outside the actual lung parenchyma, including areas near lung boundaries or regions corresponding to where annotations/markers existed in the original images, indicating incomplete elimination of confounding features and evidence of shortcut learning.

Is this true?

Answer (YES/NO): YES